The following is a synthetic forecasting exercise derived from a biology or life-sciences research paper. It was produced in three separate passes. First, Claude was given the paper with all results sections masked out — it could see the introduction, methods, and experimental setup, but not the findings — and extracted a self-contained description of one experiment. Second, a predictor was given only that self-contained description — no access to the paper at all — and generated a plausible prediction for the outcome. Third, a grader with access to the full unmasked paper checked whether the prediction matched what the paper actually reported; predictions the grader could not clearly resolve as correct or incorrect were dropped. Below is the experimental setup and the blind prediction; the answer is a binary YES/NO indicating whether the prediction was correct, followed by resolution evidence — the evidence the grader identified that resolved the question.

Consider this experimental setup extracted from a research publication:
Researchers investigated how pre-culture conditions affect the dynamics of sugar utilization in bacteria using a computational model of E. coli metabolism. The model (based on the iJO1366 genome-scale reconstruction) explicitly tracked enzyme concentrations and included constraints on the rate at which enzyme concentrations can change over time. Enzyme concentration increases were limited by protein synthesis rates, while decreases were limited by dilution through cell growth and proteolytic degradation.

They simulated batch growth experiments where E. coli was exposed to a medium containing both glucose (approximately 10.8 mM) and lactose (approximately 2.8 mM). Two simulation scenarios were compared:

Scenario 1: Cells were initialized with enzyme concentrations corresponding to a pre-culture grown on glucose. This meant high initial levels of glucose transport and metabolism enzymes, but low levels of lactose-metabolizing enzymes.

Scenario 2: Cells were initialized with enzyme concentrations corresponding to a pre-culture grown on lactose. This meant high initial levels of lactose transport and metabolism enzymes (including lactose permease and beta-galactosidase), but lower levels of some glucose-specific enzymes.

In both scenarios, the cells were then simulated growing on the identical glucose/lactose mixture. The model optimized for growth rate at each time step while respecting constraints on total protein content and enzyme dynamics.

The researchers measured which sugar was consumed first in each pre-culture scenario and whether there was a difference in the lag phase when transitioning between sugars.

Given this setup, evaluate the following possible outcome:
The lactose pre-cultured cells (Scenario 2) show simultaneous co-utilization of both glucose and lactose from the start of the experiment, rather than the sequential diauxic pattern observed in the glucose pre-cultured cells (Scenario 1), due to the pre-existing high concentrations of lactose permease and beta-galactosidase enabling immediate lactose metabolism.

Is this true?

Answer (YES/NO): NO